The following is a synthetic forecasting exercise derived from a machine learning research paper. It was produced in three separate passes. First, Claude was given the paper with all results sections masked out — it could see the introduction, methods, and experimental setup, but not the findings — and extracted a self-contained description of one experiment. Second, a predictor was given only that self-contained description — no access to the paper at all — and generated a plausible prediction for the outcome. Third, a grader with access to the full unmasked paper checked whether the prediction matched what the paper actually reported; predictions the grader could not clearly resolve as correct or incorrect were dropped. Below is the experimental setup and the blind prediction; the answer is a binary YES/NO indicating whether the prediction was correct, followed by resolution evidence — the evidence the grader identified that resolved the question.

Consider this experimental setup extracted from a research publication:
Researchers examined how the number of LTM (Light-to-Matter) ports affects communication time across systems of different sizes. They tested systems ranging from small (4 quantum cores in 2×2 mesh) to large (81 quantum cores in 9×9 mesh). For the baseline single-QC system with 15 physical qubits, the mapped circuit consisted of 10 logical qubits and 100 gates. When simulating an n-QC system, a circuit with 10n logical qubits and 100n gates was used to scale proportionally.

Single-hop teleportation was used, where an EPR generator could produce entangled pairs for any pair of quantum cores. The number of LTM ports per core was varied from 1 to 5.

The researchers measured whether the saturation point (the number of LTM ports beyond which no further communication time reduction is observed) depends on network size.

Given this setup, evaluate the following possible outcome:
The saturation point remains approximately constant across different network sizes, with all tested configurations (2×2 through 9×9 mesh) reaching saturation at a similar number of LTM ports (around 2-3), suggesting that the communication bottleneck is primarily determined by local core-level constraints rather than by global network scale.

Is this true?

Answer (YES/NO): YES